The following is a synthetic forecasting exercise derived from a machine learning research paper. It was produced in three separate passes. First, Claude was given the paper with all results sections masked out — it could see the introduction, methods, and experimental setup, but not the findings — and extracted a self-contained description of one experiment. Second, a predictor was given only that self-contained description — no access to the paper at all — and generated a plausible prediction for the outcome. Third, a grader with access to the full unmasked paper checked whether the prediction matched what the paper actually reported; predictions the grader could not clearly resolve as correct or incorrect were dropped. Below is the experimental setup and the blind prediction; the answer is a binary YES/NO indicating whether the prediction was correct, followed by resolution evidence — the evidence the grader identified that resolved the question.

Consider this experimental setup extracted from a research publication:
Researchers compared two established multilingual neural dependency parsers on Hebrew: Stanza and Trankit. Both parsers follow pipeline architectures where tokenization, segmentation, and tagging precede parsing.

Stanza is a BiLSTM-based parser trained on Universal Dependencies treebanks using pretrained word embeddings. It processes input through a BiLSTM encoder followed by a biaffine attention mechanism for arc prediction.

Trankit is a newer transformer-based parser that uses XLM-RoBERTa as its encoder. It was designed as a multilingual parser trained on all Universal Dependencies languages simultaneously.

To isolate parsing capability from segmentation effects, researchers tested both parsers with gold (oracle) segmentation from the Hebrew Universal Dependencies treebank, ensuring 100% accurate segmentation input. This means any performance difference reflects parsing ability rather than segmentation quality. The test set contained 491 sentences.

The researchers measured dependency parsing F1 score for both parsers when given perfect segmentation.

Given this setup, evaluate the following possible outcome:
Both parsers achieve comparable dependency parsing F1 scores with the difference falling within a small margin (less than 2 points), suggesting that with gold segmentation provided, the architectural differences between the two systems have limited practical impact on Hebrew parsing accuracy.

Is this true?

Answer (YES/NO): NO